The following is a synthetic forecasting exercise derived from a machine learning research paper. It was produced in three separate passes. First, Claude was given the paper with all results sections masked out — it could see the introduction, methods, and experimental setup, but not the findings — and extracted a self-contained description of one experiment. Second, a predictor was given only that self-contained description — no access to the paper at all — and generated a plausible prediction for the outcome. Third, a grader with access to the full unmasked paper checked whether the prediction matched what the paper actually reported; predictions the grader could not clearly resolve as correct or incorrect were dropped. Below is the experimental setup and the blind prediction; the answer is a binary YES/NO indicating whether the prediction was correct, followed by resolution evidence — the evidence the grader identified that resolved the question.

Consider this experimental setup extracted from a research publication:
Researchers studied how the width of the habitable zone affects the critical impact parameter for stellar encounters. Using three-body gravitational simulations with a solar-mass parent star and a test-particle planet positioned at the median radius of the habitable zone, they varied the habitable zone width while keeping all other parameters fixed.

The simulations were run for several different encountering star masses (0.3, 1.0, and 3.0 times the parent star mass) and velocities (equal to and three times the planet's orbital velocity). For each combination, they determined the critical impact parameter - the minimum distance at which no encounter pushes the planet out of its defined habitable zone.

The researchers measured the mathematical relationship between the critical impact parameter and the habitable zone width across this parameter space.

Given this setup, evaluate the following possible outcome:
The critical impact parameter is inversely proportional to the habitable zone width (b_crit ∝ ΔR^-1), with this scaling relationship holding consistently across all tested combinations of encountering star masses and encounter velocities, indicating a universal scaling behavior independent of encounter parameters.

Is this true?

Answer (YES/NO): NO